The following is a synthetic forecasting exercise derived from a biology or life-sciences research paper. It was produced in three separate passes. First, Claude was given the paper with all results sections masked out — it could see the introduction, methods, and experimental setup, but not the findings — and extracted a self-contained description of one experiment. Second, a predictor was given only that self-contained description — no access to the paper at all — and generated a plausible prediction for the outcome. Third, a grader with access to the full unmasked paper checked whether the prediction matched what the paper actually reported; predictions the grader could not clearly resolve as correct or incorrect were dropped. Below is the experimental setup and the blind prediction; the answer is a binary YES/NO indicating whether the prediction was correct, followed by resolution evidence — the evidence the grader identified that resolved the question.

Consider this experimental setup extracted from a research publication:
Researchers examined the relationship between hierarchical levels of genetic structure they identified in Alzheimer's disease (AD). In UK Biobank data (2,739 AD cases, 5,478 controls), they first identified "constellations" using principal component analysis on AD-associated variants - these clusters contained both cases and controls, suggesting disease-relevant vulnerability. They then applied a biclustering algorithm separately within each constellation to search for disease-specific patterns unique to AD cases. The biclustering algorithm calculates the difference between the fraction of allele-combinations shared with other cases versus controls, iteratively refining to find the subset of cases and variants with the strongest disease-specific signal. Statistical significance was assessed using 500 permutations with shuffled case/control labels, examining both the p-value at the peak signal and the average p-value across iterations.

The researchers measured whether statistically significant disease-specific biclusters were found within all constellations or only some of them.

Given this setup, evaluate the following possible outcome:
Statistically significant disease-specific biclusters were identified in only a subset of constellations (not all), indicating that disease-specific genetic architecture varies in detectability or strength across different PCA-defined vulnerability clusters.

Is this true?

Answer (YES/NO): YES